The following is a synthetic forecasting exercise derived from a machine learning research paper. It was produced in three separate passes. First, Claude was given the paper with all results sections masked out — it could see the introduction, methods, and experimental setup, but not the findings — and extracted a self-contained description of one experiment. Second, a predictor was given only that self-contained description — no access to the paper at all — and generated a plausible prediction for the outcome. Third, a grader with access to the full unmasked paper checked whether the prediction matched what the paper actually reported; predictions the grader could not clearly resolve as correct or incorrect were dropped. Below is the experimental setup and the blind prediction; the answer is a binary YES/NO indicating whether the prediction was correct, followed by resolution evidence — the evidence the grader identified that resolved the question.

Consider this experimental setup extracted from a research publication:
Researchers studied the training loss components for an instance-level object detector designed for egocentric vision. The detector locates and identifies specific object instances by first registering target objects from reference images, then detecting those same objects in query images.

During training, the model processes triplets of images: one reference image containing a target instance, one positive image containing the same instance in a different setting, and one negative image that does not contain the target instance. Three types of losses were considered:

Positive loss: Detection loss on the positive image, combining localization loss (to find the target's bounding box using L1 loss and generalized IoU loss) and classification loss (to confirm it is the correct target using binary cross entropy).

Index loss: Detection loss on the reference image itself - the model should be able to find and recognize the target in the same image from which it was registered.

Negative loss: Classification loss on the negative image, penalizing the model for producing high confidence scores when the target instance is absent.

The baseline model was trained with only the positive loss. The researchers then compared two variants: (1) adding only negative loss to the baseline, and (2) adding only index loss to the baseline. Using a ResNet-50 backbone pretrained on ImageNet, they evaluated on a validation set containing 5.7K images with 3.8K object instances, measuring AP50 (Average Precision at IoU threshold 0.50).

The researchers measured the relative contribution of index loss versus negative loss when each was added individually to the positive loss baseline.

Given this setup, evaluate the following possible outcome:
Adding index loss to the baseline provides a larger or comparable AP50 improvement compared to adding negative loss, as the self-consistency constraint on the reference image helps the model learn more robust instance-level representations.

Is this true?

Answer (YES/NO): YES